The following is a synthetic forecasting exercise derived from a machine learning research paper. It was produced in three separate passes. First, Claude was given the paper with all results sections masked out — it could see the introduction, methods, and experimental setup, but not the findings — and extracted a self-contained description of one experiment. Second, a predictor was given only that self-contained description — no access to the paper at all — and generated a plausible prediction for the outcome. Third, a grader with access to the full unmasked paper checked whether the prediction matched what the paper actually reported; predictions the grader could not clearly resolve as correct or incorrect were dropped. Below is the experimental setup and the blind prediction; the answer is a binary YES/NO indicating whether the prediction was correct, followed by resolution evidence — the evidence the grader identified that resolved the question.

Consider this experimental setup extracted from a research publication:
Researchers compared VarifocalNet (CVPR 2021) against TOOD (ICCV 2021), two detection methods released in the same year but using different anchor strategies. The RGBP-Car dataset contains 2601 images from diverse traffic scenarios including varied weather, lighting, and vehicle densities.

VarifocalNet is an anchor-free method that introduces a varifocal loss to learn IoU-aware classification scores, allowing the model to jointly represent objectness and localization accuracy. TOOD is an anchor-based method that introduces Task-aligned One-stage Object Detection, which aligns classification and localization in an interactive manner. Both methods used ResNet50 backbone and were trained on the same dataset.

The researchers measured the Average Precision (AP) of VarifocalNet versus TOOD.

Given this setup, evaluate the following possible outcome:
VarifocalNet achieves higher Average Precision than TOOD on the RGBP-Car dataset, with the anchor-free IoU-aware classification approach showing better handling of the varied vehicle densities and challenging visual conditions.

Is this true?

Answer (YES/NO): NO